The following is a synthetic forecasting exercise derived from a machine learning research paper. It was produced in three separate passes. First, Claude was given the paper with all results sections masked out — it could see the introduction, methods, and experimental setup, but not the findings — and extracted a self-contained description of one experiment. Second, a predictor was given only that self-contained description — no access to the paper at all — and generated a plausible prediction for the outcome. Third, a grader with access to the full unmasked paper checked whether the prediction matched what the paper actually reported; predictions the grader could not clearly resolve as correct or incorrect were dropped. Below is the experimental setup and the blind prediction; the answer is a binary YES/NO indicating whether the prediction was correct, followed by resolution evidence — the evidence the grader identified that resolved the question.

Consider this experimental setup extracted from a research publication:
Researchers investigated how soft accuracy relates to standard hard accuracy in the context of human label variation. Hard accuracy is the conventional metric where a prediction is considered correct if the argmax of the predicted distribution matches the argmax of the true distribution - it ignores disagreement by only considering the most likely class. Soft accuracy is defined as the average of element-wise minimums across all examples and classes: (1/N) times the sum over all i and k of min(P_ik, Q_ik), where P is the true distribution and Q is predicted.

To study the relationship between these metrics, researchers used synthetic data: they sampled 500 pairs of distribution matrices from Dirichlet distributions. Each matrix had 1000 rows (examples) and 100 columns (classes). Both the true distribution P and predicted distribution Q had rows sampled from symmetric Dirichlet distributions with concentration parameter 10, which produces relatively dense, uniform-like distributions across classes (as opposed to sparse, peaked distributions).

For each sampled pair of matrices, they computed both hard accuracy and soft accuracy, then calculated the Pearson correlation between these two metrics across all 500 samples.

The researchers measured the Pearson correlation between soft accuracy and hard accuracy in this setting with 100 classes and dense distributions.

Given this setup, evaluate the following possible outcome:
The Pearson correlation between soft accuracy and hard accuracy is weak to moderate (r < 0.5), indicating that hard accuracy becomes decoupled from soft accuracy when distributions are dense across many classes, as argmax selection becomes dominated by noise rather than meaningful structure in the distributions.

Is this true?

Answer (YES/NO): YES